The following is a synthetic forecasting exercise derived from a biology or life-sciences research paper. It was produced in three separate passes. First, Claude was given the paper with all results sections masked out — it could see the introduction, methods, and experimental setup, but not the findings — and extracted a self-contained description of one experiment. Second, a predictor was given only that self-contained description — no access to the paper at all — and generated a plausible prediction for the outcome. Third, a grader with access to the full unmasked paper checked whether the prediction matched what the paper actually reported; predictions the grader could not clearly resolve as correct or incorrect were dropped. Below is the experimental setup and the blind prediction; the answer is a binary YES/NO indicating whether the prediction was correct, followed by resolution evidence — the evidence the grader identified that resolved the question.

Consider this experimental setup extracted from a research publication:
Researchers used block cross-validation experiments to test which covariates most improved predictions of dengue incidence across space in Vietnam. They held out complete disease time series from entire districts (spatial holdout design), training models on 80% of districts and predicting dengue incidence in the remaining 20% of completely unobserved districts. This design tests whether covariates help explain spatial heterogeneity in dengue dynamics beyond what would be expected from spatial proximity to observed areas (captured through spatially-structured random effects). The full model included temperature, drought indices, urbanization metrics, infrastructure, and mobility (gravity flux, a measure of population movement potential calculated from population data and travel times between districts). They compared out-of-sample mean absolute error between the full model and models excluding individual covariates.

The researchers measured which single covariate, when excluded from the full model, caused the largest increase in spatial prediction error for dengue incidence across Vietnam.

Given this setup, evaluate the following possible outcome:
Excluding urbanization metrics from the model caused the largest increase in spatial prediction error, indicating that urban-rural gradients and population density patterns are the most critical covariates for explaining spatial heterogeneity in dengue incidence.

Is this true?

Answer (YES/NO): NO